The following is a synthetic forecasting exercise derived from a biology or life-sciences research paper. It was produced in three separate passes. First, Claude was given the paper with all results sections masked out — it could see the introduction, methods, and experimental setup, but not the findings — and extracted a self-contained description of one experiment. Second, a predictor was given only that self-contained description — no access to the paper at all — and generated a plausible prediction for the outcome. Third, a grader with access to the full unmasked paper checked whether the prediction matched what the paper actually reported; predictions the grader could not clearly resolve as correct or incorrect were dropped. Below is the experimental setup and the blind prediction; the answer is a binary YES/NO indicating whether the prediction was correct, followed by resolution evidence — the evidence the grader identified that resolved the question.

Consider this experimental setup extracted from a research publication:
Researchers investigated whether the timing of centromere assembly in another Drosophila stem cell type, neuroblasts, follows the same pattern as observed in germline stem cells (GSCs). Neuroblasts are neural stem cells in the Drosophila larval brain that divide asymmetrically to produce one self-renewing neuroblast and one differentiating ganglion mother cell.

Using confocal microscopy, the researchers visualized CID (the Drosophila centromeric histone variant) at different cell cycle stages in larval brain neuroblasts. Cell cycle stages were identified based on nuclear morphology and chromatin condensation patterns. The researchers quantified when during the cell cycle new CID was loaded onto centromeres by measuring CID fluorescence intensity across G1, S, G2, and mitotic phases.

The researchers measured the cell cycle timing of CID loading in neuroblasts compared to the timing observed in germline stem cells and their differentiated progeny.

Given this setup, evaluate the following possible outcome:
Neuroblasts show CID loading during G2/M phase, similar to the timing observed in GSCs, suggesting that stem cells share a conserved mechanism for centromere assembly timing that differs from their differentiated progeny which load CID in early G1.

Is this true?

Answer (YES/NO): NO